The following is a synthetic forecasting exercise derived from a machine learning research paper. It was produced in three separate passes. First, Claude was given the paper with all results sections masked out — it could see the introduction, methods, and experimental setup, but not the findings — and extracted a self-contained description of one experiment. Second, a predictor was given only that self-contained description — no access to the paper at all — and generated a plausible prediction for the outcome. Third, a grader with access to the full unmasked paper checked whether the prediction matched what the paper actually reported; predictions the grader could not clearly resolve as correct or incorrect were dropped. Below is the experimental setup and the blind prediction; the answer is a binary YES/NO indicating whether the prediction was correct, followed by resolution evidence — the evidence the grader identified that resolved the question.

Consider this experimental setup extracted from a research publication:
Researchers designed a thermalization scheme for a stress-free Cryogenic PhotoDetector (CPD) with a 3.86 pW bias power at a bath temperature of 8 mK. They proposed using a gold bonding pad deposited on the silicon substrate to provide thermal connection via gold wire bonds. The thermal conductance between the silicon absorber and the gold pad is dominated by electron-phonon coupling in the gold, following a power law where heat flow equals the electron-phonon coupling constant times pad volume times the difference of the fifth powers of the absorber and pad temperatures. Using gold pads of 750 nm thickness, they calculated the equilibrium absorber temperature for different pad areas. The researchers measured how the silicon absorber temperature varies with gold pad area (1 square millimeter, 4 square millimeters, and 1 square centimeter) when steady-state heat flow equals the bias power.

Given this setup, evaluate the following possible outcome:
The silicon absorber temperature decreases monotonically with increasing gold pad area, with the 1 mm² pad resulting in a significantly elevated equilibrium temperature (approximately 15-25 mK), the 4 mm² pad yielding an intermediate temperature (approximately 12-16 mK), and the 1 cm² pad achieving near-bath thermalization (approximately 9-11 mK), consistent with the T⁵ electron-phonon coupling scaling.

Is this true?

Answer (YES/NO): NO